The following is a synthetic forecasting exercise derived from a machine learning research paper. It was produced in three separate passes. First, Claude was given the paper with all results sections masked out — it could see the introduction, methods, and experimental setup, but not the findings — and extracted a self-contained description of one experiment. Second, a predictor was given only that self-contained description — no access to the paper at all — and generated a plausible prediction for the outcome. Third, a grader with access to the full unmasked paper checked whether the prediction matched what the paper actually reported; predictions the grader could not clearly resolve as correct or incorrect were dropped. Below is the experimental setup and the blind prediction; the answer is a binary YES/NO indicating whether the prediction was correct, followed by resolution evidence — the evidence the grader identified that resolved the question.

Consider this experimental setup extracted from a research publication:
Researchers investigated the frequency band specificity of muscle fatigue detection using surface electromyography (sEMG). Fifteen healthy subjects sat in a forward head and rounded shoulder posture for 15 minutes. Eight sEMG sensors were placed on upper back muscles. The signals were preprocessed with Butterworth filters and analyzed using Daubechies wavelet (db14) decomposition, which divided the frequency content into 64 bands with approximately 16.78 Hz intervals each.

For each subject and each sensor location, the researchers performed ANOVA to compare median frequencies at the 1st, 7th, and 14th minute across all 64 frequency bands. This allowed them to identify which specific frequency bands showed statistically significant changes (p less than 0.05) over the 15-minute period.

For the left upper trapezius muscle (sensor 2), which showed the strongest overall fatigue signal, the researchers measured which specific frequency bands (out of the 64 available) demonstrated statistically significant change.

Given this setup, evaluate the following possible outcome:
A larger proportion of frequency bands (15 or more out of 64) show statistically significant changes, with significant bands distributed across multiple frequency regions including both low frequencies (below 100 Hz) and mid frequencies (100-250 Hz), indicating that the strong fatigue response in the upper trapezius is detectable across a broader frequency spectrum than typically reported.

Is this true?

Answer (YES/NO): NO